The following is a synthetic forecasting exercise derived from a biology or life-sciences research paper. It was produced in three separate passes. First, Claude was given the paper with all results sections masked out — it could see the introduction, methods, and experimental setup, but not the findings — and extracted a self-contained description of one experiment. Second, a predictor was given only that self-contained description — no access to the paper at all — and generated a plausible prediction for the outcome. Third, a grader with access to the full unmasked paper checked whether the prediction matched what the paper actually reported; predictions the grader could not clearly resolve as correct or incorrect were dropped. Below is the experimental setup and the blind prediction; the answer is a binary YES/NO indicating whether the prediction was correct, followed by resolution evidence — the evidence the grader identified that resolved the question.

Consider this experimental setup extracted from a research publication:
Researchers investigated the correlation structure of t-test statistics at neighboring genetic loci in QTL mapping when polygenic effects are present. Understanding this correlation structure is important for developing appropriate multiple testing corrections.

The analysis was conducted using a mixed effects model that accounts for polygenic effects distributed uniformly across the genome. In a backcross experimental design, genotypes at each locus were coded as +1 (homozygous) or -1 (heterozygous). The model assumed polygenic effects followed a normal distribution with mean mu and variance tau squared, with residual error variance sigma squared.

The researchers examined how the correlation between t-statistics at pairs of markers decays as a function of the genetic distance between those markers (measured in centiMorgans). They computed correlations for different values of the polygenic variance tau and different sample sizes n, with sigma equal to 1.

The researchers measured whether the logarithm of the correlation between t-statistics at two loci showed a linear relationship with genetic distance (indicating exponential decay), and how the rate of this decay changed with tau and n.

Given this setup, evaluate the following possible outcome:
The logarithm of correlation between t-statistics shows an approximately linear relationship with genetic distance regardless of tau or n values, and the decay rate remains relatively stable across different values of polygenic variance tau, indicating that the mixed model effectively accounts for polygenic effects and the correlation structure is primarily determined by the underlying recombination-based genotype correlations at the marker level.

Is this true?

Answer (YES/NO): NO